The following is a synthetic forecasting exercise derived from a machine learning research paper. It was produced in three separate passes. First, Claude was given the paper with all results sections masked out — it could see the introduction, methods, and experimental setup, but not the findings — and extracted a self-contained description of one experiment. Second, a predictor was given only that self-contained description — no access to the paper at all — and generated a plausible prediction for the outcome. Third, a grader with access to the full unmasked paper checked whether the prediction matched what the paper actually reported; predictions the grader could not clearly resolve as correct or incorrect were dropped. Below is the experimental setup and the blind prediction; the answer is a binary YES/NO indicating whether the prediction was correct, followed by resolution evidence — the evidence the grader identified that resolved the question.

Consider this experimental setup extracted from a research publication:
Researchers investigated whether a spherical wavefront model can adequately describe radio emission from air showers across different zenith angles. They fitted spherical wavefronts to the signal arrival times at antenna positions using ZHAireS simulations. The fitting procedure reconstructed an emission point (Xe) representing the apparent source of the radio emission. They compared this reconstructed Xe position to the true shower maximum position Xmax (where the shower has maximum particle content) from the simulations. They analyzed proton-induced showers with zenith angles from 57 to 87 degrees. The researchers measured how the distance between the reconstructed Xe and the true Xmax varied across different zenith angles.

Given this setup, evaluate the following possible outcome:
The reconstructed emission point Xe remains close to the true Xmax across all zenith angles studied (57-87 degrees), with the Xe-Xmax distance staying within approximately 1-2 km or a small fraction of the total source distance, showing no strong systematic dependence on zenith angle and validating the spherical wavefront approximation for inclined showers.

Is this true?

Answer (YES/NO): NO